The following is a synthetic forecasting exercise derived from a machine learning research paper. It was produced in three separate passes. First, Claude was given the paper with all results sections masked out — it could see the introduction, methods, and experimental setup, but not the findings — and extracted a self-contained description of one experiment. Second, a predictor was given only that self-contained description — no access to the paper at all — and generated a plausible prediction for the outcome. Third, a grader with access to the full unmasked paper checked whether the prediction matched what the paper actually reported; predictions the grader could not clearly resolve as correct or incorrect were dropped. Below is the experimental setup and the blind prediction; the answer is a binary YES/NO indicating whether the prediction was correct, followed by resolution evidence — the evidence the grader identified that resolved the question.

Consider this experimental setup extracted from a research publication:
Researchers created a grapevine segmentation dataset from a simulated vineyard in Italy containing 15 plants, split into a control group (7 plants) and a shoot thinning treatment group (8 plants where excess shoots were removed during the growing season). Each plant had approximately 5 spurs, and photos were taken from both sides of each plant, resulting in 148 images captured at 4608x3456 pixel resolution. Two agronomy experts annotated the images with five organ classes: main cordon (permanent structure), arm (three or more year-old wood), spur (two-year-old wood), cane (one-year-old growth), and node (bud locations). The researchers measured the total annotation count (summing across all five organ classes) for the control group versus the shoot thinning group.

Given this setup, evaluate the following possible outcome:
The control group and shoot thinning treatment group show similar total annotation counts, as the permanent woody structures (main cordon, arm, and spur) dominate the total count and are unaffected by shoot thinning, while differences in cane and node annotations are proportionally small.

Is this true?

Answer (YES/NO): NO